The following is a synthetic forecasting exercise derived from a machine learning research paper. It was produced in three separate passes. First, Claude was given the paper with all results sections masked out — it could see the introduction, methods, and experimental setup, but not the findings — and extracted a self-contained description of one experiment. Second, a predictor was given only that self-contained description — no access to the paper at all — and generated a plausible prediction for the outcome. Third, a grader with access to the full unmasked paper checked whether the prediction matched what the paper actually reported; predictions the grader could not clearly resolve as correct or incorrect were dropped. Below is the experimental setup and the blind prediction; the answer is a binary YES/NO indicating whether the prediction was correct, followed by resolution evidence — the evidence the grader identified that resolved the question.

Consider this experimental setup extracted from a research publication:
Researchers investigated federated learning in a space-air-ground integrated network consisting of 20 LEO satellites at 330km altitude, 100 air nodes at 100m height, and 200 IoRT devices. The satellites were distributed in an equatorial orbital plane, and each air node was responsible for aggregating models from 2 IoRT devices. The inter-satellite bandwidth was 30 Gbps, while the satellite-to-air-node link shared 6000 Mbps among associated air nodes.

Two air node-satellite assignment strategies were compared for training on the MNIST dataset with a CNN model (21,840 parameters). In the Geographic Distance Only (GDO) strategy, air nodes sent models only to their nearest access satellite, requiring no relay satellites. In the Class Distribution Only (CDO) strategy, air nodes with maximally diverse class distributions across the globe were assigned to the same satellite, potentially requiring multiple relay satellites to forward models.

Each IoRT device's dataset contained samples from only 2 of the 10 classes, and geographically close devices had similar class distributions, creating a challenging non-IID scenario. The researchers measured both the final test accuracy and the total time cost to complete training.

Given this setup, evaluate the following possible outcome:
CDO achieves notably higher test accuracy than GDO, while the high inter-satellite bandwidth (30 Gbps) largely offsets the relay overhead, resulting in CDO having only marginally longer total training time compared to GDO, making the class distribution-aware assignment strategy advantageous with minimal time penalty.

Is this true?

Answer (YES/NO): NO